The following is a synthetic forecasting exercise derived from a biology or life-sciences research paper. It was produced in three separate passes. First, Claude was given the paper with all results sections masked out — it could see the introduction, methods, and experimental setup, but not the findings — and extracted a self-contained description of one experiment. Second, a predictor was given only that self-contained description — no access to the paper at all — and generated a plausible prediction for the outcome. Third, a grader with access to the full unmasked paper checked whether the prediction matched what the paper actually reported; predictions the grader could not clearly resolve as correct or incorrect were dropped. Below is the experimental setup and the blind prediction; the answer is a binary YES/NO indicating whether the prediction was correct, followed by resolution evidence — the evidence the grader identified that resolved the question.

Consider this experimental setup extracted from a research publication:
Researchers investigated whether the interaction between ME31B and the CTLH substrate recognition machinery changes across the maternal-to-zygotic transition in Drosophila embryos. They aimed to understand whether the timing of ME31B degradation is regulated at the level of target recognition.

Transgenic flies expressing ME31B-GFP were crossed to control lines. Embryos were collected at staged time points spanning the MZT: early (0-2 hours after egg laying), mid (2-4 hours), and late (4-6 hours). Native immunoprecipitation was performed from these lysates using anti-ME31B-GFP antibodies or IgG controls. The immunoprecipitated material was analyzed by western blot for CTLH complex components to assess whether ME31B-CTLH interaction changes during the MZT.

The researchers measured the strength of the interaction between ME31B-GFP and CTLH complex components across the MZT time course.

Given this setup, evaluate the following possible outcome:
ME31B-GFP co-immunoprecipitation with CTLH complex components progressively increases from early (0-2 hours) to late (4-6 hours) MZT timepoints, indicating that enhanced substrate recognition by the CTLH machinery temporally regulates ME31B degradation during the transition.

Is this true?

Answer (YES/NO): NO